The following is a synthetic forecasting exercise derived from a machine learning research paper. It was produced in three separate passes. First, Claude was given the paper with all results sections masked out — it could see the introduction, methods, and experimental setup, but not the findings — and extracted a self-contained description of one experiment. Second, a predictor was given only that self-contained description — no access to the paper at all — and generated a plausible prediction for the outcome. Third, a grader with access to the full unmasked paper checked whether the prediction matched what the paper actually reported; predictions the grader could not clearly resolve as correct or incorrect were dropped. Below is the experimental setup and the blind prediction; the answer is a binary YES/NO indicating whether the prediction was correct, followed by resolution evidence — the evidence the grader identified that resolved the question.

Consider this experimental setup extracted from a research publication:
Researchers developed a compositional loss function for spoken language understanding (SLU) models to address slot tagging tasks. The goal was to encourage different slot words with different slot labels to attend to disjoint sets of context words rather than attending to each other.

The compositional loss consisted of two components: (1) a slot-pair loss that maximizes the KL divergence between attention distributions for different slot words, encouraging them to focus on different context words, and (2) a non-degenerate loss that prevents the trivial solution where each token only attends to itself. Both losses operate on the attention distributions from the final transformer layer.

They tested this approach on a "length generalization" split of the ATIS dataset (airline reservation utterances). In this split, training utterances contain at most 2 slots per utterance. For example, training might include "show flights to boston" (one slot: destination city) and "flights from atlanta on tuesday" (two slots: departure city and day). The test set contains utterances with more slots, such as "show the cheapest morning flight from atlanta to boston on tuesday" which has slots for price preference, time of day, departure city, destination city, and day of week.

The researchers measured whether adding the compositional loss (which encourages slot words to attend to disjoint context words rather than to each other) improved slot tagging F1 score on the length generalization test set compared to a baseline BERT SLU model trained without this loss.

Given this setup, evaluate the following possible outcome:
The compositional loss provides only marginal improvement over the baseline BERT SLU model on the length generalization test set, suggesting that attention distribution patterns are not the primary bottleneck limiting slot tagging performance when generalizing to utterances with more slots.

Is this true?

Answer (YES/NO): YES